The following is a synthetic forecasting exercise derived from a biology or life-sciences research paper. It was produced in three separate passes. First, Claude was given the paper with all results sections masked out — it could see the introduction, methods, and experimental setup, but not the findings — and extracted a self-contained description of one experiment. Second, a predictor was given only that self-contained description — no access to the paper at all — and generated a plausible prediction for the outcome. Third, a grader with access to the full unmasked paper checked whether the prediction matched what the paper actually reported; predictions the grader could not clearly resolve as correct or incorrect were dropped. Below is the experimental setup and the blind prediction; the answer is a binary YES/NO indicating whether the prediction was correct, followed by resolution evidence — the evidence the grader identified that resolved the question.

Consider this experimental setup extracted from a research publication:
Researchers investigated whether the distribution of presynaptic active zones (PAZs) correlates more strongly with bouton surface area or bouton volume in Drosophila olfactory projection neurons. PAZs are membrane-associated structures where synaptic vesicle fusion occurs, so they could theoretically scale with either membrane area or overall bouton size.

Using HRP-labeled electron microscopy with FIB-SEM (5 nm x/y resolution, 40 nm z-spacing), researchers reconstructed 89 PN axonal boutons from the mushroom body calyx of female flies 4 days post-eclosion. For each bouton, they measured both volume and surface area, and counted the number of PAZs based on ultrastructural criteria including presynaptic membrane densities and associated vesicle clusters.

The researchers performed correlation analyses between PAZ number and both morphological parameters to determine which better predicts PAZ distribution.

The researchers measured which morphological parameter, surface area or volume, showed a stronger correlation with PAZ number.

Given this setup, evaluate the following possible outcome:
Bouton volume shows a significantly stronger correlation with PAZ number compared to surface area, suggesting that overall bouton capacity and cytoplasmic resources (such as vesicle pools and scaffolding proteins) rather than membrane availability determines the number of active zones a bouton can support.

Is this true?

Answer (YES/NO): NO